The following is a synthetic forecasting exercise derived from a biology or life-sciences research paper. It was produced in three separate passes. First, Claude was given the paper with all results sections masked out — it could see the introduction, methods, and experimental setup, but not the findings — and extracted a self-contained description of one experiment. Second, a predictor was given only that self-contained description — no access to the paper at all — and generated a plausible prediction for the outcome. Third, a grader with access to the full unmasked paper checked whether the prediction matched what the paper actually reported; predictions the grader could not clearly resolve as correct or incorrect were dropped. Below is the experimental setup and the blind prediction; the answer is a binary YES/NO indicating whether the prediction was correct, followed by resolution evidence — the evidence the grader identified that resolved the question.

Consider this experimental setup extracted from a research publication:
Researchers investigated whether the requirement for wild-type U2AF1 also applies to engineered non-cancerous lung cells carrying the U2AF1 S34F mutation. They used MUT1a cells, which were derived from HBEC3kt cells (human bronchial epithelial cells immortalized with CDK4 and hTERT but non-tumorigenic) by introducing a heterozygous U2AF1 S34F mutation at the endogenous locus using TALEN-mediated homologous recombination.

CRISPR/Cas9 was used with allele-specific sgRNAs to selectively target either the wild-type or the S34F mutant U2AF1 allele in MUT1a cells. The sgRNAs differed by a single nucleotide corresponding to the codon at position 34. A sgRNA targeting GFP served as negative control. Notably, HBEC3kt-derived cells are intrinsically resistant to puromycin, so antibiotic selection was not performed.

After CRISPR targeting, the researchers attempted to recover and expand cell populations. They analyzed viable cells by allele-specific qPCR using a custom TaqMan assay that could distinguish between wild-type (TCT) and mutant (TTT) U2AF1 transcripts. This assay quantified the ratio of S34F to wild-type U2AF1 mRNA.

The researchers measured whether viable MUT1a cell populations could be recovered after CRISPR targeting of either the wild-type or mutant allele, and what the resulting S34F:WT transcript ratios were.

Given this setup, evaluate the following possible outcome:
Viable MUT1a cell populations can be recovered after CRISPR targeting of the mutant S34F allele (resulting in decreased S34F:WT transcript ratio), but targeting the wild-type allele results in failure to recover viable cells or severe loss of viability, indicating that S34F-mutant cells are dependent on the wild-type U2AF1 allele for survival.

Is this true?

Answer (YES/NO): YES